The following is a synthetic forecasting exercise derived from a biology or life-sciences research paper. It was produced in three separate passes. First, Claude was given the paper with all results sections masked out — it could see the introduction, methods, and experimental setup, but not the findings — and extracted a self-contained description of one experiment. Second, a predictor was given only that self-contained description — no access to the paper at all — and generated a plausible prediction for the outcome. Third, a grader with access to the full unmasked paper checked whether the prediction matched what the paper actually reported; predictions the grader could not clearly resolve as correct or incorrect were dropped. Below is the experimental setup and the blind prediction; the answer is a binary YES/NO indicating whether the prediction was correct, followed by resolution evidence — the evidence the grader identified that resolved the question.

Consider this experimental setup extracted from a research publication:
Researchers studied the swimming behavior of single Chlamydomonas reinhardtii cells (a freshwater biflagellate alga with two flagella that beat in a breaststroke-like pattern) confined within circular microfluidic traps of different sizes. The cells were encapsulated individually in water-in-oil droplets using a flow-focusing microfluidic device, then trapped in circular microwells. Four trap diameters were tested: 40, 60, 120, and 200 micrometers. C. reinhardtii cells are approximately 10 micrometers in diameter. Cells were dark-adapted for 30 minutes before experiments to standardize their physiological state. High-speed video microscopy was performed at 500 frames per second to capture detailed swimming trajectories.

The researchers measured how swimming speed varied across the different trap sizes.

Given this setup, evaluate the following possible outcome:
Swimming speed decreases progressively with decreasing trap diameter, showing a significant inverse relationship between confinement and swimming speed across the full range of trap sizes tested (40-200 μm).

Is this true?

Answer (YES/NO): YES